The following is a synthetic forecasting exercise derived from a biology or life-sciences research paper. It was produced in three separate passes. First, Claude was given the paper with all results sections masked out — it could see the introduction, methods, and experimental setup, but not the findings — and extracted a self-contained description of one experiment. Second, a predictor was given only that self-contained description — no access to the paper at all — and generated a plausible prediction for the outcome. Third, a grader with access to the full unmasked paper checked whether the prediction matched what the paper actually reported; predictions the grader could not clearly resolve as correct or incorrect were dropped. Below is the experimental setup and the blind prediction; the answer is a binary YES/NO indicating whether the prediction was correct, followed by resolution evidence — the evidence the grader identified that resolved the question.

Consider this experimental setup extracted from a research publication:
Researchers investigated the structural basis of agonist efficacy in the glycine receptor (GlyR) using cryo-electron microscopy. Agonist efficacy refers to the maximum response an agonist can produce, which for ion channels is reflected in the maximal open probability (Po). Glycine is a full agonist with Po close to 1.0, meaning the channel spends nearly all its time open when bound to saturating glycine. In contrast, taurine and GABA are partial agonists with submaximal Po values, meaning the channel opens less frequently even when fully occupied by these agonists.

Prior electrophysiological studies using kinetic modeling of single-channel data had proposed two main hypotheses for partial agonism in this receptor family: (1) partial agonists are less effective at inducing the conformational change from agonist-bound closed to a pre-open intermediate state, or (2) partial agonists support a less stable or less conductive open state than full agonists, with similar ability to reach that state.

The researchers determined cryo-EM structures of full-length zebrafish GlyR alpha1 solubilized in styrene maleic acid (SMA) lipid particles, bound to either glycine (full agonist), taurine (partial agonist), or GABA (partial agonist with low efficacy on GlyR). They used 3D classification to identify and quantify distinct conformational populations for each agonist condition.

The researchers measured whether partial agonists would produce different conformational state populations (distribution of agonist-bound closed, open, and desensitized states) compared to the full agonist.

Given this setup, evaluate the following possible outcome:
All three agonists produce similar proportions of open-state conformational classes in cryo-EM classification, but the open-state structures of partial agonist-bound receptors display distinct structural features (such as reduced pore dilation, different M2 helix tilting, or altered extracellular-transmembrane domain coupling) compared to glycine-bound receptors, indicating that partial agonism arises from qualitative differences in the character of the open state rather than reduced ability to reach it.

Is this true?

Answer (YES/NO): NO